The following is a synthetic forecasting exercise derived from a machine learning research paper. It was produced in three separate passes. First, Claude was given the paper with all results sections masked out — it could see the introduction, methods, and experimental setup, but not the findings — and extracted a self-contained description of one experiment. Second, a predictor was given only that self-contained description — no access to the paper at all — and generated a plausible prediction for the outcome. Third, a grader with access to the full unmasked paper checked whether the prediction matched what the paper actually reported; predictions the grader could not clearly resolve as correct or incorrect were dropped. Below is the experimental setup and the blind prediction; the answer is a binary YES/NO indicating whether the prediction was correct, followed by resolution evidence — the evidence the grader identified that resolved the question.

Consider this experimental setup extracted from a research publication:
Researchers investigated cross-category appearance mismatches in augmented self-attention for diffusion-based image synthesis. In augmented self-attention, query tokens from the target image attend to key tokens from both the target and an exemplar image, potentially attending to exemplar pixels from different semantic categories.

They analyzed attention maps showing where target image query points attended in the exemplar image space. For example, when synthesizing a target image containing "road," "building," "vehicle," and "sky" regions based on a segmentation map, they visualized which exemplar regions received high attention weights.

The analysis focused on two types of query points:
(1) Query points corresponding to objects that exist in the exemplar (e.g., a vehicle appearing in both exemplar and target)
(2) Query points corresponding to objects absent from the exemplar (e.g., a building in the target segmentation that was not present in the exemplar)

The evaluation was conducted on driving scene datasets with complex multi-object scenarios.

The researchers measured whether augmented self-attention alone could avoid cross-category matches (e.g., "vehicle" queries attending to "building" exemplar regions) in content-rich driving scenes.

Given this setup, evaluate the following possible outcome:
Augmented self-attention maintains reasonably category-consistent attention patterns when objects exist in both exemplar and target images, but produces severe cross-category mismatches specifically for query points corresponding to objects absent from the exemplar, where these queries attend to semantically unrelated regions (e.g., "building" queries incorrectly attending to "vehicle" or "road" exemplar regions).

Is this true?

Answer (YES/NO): YES